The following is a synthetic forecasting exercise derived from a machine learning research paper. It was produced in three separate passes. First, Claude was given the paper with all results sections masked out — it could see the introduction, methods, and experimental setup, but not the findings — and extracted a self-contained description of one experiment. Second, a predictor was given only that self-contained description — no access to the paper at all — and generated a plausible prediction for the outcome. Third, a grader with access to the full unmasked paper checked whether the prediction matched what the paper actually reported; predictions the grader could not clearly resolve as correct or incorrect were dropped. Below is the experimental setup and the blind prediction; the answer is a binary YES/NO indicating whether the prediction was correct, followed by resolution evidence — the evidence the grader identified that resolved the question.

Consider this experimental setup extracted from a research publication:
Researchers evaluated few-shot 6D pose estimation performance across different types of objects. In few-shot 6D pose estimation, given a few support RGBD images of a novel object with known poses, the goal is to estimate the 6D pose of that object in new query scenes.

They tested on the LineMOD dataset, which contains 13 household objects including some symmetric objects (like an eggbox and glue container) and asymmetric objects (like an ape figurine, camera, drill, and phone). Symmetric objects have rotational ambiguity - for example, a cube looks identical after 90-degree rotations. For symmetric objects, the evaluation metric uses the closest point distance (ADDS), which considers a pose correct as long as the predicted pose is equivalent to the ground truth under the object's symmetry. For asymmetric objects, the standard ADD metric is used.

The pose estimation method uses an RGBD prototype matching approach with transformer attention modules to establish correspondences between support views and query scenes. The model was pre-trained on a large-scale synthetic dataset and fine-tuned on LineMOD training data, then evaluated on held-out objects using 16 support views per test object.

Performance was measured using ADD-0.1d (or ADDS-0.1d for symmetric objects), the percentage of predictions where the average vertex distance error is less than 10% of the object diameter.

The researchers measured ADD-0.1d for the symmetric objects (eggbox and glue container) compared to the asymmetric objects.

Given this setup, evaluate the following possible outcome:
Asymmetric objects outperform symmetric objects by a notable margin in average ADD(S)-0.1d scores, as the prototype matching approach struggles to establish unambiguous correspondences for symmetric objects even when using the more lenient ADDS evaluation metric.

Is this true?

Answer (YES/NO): NO